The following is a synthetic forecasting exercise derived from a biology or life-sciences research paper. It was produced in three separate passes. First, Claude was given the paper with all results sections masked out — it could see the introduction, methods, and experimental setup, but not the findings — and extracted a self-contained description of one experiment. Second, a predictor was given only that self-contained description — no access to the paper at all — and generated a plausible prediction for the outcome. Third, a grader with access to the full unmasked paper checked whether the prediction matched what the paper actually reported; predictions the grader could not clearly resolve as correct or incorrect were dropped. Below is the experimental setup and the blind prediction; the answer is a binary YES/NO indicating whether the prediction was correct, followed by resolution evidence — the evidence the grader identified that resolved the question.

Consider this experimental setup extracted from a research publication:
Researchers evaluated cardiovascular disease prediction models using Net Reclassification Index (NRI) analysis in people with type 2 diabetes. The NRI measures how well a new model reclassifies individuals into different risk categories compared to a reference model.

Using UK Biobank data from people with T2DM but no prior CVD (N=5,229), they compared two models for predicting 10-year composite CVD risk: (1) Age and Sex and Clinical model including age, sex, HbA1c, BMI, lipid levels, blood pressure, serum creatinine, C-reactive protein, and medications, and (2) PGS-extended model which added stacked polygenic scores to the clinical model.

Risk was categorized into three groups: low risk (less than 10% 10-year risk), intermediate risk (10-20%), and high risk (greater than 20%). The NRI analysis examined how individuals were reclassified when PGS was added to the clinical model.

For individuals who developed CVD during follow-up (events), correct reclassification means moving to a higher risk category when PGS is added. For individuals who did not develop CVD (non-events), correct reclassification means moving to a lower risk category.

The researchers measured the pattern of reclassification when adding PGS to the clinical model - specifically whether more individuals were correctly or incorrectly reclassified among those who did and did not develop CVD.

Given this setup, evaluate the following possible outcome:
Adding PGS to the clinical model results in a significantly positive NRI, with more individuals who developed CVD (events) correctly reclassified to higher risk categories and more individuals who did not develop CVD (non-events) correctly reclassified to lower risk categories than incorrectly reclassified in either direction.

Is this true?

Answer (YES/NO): YES